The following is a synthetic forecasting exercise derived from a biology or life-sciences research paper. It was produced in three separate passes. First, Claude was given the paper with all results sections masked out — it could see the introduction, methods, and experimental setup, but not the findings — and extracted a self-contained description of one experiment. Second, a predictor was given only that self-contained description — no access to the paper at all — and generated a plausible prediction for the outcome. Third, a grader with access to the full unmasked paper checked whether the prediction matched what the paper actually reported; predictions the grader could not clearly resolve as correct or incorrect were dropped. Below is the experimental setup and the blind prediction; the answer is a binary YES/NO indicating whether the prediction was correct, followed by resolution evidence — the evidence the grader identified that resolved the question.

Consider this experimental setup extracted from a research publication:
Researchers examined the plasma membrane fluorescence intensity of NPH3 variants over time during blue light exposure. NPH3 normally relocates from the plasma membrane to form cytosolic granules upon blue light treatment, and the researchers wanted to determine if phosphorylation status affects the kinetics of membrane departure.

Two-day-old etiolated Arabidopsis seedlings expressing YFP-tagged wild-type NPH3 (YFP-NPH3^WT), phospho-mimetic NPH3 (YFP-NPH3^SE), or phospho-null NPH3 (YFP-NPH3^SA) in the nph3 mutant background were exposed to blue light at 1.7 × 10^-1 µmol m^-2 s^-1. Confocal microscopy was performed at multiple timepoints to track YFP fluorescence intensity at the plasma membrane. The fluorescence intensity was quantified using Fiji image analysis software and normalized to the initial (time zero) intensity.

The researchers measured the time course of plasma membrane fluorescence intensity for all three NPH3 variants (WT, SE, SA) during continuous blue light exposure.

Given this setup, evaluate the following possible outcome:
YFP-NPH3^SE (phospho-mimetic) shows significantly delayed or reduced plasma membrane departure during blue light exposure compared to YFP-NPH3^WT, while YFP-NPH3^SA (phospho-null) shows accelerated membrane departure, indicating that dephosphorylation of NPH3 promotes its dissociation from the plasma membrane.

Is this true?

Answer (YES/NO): NO